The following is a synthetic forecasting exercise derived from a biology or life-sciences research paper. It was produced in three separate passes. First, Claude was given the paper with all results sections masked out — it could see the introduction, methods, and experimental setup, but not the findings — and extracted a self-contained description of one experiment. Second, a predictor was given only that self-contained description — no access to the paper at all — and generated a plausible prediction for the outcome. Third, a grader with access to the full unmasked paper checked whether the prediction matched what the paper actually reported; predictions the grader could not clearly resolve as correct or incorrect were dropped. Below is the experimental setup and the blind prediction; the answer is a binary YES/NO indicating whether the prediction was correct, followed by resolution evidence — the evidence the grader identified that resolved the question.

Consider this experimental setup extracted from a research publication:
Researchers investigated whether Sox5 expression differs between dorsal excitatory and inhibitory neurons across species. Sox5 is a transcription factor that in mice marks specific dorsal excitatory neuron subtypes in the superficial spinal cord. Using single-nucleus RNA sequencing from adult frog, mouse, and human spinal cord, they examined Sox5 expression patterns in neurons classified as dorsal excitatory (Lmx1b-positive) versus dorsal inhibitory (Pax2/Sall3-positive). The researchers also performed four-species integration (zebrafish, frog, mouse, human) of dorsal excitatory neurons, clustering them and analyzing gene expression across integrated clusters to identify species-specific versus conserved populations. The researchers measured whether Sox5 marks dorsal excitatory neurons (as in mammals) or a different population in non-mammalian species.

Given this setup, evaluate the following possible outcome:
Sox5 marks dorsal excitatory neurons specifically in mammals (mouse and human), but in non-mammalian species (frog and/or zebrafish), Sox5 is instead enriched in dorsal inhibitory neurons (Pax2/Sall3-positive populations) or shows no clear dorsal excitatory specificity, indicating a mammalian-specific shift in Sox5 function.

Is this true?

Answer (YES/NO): YES